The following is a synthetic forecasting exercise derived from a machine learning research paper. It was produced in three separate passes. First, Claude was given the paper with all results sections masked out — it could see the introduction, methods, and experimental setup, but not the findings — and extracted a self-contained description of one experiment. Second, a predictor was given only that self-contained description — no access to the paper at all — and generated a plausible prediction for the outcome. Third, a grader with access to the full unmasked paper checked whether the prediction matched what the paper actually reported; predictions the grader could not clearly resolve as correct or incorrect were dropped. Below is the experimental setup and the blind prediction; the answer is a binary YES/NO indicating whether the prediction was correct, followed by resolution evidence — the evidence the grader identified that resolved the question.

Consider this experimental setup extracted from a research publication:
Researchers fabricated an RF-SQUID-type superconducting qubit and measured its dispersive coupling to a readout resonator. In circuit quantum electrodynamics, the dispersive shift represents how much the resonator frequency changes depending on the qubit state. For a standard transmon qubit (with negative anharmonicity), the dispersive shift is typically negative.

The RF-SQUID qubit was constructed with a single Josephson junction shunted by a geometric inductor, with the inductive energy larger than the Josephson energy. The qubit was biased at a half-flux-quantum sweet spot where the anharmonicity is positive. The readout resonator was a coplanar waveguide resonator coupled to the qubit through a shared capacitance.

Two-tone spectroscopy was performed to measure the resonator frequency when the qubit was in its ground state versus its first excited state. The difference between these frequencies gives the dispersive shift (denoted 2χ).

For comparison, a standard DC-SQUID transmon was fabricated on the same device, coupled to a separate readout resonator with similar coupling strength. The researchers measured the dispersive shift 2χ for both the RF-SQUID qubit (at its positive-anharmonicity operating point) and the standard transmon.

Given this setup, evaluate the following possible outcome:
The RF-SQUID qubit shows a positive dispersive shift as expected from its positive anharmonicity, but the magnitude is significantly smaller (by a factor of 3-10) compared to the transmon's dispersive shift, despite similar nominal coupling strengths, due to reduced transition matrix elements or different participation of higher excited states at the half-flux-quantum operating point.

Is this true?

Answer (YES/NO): NO